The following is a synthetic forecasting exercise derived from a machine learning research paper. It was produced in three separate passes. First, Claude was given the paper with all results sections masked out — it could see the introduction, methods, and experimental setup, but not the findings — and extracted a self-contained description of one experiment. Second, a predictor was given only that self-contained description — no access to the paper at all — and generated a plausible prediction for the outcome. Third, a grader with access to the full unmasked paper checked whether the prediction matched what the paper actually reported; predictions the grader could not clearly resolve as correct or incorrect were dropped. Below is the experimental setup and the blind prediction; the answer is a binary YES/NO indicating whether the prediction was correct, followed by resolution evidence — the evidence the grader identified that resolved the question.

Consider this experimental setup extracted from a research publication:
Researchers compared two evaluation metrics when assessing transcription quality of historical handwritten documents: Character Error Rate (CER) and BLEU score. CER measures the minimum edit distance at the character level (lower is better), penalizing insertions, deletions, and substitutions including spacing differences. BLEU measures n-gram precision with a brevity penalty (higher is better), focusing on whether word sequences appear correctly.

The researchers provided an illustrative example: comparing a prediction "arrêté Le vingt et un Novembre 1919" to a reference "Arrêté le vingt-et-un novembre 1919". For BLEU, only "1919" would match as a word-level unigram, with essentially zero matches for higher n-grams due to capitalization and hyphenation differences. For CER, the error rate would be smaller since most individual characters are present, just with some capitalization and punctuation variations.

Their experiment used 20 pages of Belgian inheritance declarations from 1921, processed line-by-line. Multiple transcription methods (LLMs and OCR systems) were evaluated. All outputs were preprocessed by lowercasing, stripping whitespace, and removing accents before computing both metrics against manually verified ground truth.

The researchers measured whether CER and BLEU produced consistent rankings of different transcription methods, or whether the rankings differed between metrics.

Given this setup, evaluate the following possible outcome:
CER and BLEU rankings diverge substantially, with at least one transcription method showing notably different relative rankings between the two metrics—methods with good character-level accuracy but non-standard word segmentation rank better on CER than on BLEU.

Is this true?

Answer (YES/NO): YES